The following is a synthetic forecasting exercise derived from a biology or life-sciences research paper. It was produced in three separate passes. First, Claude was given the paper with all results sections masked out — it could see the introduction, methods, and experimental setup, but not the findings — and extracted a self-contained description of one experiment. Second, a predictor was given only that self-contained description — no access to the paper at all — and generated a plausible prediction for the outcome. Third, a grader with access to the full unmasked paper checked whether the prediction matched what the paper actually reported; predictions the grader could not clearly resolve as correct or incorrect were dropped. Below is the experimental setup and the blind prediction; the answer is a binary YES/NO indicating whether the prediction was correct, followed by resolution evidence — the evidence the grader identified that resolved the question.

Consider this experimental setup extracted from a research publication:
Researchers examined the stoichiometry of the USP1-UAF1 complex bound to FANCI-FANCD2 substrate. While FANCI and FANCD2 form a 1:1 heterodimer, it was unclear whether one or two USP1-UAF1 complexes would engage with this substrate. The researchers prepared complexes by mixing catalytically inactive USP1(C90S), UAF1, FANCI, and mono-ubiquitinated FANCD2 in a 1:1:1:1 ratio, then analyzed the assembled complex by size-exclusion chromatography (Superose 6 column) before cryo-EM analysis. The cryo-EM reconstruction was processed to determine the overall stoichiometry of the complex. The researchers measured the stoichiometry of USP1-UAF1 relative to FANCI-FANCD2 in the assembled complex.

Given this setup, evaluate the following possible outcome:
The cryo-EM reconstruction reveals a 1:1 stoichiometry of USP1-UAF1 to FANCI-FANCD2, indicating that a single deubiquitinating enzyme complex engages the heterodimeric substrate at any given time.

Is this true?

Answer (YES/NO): YES